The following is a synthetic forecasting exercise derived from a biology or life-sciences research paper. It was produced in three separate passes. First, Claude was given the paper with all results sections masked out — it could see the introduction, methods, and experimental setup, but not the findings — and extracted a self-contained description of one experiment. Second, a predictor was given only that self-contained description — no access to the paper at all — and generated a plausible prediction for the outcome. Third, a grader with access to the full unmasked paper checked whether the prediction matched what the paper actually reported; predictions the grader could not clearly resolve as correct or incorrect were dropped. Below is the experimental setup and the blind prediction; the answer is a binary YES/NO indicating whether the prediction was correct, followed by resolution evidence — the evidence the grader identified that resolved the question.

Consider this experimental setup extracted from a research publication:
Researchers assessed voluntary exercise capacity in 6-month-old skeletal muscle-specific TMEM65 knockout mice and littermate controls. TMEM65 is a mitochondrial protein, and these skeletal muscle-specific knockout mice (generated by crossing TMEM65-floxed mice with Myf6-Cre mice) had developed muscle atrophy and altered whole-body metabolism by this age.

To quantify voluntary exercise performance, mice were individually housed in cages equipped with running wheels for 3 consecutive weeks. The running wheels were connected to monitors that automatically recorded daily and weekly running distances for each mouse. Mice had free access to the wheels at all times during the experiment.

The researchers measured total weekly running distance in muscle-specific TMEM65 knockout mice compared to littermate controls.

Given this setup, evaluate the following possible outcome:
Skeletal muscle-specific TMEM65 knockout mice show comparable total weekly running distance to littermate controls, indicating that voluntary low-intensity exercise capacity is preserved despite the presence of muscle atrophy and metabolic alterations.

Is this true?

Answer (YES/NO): NO